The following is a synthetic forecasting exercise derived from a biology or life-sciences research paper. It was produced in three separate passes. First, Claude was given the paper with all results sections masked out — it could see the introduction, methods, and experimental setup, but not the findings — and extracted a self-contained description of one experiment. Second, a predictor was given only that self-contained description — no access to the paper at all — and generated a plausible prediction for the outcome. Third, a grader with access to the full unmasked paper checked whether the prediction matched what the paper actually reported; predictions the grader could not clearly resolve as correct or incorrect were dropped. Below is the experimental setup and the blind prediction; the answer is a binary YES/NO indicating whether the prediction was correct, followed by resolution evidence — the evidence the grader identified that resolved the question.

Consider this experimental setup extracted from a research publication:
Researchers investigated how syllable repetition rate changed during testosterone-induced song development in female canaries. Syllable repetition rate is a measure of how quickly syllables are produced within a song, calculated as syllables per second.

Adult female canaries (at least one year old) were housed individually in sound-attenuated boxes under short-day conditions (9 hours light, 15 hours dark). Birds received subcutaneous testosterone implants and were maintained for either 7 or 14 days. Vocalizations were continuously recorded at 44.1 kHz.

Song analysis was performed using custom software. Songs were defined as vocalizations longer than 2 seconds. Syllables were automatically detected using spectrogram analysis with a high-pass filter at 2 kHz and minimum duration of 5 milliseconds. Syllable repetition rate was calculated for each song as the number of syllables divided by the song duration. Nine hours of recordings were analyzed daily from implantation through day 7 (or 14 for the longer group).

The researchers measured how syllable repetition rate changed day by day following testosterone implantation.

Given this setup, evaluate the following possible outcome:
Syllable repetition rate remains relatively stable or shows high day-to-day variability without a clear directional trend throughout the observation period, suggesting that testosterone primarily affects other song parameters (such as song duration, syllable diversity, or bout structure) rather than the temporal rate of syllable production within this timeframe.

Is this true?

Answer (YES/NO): NO